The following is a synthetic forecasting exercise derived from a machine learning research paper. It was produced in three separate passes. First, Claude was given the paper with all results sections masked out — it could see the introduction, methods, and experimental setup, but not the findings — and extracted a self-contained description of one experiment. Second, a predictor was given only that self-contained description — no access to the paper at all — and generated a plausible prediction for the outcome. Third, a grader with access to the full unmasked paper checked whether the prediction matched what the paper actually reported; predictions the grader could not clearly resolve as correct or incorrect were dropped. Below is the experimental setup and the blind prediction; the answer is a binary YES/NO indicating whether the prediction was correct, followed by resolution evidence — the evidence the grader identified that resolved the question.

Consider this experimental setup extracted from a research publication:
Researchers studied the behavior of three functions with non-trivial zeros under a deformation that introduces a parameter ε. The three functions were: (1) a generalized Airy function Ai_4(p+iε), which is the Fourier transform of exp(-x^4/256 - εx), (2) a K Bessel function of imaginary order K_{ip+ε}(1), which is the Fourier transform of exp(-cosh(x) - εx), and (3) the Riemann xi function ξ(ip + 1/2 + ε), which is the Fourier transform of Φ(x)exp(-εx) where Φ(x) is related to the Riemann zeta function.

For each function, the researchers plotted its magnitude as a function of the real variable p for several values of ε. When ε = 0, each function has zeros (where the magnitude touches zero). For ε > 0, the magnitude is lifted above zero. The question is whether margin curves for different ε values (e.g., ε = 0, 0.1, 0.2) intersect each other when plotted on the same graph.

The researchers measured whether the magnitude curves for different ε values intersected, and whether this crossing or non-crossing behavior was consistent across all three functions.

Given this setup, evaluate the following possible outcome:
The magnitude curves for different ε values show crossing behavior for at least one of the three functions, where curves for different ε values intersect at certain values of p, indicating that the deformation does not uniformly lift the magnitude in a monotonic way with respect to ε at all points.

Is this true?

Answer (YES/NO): NO